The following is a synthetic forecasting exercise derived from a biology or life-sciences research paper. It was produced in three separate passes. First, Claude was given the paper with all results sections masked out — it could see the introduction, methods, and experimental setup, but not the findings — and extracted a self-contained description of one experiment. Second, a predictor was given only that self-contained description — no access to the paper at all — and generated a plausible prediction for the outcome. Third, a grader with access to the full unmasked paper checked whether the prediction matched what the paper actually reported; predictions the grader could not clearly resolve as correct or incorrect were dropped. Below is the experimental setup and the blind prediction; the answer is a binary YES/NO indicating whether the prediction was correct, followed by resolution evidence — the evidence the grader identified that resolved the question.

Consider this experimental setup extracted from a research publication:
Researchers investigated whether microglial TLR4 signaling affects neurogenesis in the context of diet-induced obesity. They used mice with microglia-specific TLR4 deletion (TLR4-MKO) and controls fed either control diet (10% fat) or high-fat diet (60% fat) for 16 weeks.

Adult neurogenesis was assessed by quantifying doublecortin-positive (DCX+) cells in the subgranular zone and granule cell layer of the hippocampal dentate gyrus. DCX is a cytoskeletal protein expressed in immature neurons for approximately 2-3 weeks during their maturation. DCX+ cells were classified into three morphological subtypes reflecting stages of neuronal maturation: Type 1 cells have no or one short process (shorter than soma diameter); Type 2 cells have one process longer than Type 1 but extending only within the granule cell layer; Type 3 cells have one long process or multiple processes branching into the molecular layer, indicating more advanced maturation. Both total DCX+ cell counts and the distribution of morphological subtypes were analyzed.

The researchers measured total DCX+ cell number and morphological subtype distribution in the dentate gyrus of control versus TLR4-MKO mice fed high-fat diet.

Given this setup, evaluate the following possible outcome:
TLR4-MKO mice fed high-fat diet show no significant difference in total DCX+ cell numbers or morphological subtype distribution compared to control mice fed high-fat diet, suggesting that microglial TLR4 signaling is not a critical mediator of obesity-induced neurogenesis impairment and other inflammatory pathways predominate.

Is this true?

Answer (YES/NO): NO